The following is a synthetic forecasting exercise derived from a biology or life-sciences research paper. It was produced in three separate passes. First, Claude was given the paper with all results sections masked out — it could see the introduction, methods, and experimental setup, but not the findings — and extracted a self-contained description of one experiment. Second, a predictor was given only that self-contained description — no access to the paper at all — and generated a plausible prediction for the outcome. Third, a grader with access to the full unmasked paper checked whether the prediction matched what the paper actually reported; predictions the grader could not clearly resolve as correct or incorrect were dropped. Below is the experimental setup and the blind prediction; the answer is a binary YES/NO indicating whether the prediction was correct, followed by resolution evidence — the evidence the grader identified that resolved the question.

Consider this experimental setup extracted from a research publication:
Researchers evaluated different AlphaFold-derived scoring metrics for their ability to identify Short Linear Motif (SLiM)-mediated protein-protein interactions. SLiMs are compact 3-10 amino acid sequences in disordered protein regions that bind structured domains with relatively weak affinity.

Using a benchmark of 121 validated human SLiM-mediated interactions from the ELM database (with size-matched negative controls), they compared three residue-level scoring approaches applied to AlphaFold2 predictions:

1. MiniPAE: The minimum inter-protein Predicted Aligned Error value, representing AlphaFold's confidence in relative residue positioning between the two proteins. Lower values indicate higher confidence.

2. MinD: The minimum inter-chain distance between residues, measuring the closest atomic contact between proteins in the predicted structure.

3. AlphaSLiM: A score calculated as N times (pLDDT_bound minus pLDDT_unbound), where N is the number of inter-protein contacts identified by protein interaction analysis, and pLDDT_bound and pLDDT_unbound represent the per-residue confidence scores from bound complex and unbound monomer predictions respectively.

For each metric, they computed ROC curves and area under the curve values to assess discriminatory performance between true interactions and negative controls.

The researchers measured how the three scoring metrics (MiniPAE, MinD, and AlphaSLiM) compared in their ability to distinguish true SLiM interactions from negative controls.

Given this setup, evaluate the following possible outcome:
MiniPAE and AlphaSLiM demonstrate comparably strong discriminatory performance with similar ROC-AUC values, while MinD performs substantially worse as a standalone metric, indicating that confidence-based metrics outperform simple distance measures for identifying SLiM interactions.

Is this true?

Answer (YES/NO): NO